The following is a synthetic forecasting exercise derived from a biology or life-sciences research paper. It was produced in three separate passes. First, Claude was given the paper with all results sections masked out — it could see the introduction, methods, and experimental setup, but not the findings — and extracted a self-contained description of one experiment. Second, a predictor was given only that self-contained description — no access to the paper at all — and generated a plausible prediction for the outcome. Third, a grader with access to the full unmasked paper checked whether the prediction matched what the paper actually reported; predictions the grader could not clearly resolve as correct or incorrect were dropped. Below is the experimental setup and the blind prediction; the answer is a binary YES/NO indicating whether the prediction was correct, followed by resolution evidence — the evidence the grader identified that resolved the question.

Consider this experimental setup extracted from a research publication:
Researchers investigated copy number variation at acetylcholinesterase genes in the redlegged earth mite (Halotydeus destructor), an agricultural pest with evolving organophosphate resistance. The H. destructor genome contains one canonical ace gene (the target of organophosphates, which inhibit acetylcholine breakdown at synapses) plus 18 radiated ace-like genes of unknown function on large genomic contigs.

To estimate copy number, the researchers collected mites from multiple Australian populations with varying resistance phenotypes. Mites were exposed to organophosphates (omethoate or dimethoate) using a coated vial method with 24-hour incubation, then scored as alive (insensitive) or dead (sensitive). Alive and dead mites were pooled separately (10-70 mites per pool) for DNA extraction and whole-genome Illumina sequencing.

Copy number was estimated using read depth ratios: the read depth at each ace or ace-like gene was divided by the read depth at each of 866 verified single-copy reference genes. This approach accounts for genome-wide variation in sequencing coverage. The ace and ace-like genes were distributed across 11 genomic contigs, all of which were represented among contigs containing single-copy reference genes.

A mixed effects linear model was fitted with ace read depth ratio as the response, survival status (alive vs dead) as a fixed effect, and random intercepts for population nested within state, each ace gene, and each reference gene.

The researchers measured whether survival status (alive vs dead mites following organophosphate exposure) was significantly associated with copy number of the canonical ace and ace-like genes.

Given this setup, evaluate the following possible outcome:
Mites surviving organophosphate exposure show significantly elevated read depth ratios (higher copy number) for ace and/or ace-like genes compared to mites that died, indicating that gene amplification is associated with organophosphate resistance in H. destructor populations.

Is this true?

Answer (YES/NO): YES